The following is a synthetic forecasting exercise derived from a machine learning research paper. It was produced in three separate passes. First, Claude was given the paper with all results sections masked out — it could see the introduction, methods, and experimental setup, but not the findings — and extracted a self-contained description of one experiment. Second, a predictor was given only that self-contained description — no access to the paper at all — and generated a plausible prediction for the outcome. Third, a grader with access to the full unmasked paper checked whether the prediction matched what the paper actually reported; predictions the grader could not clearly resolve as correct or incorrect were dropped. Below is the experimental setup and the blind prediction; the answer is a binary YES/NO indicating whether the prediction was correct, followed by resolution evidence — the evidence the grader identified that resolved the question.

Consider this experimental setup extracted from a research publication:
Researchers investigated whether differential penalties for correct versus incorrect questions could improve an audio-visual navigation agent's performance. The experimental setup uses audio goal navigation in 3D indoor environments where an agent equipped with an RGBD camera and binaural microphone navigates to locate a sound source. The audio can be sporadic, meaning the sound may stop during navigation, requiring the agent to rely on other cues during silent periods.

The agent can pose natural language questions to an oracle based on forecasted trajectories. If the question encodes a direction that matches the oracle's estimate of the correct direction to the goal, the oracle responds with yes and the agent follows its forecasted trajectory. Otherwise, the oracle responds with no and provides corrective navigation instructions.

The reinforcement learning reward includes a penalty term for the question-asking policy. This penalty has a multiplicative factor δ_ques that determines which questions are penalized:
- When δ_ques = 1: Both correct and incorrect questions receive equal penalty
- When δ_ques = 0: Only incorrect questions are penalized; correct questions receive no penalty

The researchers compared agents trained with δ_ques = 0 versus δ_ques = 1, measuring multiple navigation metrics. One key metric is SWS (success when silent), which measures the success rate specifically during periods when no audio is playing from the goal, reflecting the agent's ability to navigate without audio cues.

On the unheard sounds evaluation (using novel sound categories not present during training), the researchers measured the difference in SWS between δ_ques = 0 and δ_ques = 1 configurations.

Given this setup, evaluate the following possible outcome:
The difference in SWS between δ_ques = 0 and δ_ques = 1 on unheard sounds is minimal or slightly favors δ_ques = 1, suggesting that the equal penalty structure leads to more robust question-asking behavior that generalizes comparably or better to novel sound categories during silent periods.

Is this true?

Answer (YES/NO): NO